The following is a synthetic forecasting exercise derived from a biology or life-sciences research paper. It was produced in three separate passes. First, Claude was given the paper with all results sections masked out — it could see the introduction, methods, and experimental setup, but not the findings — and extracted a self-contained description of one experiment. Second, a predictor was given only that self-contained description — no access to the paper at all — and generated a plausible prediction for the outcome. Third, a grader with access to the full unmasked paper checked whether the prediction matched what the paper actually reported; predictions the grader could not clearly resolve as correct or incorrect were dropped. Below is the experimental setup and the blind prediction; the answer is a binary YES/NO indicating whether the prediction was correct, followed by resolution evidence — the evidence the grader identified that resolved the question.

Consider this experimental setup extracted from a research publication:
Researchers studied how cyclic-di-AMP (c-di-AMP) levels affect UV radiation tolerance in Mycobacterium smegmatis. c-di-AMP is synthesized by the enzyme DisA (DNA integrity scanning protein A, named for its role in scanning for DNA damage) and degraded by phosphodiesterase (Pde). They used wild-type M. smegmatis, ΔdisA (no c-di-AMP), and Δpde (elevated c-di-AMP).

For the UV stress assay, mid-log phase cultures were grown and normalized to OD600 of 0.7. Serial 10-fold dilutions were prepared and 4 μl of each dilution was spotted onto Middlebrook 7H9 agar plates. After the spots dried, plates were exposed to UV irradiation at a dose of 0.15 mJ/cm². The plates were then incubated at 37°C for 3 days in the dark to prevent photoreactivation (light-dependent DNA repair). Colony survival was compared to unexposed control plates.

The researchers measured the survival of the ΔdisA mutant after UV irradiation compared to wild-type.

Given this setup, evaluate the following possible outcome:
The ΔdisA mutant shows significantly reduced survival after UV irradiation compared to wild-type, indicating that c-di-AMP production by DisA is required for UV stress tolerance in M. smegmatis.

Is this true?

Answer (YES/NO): YES